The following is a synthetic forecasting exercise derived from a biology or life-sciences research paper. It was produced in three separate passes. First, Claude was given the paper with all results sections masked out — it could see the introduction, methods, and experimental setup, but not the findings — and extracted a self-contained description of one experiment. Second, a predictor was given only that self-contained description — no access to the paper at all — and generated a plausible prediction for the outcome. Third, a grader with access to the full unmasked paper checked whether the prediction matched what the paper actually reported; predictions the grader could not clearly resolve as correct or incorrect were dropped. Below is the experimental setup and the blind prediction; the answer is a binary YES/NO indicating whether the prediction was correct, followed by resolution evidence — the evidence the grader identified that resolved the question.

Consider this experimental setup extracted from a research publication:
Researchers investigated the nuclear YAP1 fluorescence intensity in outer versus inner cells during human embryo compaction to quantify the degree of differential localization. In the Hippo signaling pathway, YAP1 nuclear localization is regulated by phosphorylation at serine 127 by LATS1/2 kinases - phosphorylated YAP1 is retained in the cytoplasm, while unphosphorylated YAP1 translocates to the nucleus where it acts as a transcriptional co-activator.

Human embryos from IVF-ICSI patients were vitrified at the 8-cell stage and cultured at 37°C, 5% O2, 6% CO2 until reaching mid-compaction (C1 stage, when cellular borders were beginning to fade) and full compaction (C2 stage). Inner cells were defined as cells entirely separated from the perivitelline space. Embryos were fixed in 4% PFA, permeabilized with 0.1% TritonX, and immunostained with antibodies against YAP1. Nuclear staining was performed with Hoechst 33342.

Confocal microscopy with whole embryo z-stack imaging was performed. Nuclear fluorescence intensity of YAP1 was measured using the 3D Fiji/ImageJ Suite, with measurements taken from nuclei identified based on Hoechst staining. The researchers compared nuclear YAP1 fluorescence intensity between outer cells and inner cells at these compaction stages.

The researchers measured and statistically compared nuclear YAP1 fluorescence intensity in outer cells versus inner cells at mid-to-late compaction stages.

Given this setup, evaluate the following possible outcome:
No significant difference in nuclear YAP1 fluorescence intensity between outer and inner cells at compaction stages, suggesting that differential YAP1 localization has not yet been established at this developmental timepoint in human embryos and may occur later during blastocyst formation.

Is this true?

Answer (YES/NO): NO